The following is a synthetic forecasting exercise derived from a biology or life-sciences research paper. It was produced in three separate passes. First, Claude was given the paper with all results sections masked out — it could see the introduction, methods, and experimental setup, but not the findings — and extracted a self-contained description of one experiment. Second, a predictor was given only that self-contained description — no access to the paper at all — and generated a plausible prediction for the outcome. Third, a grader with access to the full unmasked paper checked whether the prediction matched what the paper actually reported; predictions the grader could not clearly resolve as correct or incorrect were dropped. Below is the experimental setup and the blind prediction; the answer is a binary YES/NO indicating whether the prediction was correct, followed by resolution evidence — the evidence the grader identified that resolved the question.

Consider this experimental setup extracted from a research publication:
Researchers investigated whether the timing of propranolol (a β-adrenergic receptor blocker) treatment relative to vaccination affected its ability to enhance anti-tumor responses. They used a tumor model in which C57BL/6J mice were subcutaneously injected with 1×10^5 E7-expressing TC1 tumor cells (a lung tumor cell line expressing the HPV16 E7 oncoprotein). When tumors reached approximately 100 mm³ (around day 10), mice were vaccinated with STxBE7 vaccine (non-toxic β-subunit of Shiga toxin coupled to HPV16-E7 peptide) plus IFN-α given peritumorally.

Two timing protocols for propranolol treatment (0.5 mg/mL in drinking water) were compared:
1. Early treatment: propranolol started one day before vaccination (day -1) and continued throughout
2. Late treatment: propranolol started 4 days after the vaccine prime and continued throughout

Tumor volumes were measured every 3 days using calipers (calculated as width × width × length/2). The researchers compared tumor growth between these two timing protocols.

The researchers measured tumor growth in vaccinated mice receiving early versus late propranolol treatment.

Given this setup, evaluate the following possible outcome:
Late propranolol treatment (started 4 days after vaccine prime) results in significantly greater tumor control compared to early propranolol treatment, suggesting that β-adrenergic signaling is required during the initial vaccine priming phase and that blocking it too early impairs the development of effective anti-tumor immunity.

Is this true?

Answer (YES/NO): NO